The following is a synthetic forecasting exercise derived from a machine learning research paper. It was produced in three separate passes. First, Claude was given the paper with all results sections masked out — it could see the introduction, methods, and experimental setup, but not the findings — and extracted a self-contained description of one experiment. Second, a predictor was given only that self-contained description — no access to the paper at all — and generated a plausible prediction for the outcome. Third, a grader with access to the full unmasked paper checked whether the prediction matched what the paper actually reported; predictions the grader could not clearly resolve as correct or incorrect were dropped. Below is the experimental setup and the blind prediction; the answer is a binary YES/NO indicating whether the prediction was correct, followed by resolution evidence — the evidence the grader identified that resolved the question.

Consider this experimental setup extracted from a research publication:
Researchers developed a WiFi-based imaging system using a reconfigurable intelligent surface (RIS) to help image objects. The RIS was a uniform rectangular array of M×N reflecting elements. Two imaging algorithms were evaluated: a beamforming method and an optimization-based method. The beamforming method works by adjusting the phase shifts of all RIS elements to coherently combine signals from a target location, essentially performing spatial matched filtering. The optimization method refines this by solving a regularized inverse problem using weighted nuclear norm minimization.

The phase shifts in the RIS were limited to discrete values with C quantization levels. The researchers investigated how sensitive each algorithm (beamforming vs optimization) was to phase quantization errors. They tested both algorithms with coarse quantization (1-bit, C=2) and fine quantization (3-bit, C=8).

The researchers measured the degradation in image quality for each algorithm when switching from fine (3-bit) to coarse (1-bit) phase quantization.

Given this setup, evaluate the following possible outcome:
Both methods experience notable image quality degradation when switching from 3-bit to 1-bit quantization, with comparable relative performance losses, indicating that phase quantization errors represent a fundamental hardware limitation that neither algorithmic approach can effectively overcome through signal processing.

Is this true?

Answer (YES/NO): NO